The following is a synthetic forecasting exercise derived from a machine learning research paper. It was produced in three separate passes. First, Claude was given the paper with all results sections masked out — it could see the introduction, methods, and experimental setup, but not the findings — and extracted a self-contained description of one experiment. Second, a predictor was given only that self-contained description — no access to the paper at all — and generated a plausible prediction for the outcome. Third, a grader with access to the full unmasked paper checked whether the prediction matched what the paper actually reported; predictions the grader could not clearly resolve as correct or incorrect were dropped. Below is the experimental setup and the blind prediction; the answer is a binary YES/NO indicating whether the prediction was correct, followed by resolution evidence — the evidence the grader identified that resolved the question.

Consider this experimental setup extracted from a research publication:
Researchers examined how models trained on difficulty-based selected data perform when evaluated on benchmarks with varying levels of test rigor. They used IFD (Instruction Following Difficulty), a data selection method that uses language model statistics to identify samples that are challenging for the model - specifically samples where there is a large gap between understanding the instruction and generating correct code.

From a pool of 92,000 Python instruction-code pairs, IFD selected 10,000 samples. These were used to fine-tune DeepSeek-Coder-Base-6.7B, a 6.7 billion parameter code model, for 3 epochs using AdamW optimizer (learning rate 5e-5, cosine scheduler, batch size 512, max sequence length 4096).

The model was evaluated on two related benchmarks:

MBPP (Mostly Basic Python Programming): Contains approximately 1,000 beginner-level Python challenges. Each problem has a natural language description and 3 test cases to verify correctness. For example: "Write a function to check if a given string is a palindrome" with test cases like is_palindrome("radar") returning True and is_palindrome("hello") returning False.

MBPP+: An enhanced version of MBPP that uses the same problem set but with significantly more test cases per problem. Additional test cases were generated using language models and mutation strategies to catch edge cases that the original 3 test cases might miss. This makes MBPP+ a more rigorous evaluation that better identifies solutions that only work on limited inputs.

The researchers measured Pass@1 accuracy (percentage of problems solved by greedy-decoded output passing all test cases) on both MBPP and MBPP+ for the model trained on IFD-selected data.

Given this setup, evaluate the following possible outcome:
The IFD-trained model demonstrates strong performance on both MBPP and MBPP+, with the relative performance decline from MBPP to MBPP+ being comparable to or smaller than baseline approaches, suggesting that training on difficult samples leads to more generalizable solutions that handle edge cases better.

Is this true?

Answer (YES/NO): NO